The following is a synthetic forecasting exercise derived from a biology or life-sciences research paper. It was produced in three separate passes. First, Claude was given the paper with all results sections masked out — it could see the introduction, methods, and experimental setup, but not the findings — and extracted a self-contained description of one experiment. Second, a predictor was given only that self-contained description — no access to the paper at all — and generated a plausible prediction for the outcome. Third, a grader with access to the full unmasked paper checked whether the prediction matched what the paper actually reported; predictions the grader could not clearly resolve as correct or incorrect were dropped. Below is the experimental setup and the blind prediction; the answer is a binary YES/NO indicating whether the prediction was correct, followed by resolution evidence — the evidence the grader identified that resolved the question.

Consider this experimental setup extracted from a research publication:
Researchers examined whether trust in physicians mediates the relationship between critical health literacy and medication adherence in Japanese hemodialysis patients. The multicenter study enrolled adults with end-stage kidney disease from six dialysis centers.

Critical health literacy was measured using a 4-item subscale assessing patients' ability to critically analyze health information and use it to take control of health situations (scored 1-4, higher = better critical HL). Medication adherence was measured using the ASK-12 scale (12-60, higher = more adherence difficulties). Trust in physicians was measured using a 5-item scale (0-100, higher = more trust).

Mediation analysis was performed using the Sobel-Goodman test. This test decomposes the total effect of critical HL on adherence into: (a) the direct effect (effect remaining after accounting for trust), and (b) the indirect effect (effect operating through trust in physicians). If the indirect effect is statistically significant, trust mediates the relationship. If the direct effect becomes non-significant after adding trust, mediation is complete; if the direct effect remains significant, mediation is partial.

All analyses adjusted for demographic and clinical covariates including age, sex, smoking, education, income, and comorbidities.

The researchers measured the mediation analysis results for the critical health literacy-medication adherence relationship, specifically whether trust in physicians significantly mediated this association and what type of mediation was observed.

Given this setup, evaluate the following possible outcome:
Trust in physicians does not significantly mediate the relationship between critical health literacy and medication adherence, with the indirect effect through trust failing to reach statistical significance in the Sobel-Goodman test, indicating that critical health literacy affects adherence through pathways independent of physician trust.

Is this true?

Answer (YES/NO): NO